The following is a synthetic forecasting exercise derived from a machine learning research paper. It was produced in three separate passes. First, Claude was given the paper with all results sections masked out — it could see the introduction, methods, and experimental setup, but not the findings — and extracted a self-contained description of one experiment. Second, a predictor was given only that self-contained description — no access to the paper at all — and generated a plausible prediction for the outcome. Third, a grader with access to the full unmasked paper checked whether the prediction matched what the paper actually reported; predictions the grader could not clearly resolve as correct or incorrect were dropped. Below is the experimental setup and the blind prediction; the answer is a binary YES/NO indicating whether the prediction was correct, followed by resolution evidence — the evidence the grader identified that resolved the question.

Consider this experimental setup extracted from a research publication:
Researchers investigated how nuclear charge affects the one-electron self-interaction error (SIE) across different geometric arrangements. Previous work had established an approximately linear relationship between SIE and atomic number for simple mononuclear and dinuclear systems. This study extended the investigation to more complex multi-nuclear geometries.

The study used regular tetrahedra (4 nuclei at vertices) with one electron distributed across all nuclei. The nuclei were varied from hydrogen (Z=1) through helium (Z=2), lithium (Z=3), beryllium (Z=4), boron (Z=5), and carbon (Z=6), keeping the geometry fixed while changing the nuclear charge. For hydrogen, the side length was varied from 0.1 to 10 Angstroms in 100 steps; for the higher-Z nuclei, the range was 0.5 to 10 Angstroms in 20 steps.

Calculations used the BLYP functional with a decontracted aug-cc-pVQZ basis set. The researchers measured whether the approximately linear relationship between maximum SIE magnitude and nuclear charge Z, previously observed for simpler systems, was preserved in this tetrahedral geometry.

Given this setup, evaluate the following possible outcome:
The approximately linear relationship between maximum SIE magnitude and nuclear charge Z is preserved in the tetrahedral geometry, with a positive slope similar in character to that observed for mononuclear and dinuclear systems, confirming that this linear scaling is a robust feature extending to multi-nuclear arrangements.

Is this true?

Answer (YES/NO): YES